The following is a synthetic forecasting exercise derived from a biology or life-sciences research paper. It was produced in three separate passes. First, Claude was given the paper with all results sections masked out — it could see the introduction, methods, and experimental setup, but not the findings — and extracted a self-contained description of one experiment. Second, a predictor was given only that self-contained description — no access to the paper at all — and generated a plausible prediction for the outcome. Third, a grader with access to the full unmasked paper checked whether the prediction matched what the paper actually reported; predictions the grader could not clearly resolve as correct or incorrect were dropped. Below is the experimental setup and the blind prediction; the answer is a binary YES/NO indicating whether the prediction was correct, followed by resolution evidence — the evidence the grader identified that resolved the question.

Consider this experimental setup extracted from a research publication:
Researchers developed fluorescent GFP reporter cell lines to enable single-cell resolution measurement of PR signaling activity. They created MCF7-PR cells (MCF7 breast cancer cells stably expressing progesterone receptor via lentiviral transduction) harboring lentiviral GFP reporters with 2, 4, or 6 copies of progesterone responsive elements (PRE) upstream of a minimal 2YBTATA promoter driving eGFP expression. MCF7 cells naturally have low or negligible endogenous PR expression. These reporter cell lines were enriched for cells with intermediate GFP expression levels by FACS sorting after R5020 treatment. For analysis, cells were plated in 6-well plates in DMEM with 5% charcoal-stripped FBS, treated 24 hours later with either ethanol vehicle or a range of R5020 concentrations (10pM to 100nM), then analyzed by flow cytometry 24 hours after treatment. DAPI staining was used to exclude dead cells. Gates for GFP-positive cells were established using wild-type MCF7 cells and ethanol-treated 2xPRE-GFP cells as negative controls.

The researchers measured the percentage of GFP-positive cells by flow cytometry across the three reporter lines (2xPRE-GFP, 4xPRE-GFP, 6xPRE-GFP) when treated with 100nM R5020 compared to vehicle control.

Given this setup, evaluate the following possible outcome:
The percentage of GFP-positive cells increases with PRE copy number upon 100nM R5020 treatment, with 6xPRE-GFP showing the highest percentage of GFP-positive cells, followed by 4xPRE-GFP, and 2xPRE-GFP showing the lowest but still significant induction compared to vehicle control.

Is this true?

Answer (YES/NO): NO